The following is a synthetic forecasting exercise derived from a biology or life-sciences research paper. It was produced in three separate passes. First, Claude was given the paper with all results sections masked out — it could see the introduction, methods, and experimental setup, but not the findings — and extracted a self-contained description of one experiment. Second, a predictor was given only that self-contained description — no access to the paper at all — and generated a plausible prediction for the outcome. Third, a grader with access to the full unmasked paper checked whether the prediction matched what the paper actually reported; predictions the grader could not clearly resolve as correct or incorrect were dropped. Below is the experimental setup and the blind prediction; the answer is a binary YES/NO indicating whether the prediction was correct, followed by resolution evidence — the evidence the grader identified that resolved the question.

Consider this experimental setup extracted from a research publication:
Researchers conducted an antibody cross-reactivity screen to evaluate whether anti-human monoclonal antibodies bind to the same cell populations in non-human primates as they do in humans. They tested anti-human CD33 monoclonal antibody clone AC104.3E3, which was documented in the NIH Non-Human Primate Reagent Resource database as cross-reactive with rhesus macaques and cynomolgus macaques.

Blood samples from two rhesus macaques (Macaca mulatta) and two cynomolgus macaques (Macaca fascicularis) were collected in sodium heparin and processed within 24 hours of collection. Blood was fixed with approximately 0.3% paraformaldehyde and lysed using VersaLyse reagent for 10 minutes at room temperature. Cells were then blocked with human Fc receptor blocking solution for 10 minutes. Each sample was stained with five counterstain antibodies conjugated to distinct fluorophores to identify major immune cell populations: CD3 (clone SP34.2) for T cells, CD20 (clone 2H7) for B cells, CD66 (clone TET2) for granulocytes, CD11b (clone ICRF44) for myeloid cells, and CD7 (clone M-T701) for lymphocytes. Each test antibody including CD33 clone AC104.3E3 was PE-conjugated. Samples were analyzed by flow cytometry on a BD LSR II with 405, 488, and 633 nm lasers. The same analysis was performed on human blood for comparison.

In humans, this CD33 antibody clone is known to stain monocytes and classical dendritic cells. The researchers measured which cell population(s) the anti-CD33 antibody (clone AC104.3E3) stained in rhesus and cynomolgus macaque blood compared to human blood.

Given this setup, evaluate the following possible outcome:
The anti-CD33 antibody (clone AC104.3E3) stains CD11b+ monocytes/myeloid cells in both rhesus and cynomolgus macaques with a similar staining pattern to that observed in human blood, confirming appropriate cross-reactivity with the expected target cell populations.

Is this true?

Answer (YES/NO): NO